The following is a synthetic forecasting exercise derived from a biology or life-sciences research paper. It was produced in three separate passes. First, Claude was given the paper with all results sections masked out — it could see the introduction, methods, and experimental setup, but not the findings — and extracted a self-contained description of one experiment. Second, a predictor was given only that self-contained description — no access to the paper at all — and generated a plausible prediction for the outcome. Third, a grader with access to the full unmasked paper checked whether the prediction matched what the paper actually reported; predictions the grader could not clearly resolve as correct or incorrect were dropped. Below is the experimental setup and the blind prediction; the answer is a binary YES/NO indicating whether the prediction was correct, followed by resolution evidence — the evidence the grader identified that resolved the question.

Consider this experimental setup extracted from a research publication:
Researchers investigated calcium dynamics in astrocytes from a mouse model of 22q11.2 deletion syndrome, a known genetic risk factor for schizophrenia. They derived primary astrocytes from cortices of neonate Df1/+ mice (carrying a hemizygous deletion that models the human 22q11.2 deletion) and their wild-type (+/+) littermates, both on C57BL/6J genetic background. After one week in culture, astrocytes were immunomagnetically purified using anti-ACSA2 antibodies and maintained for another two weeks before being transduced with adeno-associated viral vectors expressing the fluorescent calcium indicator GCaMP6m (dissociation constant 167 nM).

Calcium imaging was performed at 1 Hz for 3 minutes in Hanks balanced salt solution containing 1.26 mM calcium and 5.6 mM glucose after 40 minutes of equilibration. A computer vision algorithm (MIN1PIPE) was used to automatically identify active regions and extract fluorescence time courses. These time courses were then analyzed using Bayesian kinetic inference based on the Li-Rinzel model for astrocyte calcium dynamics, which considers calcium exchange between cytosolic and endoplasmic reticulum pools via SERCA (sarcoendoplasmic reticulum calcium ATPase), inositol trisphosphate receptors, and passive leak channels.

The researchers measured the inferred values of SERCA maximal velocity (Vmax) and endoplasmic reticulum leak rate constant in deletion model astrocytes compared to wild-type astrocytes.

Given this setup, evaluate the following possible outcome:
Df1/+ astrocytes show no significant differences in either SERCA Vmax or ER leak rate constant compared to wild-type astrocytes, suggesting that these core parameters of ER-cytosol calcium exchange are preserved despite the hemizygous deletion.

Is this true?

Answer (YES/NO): NO